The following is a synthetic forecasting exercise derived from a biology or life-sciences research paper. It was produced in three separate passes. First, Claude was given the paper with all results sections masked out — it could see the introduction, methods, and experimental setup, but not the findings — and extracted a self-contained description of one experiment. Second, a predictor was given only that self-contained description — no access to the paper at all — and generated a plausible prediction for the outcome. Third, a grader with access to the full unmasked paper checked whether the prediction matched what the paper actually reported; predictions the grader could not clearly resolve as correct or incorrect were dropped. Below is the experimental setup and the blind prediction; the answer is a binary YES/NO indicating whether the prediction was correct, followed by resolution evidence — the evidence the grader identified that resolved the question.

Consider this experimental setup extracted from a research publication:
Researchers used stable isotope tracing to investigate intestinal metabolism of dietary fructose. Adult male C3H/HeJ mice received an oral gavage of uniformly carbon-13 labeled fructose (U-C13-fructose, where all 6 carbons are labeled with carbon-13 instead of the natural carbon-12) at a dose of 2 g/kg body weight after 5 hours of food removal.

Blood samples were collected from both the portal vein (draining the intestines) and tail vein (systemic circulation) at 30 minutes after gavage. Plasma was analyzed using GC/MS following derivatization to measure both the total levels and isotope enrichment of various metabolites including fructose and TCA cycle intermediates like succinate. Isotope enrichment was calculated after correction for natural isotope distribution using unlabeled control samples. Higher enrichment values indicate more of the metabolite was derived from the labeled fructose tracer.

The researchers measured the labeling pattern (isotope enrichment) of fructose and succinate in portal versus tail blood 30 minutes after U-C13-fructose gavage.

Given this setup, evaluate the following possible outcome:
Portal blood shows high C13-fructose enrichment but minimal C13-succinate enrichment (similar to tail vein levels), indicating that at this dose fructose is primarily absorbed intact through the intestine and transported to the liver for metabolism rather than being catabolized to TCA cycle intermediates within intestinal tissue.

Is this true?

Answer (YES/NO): NO